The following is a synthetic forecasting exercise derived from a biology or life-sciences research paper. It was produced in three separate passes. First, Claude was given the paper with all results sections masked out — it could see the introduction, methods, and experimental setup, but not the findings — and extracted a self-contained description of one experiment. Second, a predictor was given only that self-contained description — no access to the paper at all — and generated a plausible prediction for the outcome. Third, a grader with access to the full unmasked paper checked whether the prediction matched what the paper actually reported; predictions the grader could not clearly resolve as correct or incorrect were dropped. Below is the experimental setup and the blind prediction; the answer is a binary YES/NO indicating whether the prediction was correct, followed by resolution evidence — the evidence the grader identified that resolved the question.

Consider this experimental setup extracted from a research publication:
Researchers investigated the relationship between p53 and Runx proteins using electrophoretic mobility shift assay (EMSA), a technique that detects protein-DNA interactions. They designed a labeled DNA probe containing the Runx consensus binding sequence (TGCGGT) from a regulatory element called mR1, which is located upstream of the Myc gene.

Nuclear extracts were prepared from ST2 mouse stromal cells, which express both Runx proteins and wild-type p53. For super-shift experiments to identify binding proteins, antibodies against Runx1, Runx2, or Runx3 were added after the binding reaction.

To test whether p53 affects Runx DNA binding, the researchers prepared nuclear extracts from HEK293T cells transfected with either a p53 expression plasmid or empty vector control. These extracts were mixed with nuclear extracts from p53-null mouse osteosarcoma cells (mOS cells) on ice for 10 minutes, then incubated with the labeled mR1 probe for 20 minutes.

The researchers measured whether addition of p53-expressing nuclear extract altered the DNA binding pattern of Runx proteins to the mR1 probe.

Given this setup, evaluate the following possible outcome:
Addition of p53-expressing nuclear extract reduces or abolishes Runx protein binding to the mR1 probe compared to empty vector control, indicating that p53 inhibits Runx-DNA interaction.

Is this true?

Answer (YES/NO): NO